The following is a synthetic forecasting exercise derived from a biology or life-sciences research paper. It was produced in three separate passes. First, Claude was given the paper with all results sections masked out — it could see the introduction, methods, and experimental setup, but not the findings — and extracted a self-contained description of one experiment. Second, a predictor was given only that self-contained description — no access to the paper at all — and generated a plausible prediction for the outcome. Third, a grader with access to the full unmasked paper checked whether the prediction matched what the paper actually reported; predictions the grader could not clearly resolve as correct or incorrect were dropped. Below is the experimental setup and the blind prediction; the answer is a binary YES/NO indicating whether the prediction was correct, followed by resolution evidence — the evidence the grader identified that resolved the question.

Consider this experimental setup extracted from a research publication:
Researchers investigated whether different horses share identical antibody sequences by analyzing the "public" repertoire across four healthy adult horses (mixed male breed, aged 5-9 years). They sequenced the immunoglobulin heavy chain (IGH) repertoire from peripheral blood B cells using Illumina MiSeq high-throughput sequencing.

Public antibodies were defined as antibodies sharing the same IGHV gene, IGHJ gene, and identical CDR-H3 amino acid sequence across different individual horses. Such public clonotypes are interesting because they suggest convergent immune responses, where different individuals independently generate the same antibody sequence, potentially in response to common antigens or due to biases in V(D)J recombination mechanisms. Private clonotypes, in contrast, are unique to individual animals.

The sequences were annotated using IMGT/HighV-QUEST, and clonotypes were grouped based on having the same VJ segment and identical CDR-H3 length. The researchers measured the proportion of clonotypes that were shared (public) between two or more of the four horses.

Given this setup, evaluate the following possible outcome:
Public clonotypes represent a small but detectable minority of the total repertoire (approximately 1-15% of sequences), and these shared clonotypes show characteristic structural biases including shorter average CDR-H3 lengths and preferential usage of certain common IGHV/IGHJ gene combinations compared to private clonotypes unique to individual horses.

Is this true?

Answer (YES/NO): NO